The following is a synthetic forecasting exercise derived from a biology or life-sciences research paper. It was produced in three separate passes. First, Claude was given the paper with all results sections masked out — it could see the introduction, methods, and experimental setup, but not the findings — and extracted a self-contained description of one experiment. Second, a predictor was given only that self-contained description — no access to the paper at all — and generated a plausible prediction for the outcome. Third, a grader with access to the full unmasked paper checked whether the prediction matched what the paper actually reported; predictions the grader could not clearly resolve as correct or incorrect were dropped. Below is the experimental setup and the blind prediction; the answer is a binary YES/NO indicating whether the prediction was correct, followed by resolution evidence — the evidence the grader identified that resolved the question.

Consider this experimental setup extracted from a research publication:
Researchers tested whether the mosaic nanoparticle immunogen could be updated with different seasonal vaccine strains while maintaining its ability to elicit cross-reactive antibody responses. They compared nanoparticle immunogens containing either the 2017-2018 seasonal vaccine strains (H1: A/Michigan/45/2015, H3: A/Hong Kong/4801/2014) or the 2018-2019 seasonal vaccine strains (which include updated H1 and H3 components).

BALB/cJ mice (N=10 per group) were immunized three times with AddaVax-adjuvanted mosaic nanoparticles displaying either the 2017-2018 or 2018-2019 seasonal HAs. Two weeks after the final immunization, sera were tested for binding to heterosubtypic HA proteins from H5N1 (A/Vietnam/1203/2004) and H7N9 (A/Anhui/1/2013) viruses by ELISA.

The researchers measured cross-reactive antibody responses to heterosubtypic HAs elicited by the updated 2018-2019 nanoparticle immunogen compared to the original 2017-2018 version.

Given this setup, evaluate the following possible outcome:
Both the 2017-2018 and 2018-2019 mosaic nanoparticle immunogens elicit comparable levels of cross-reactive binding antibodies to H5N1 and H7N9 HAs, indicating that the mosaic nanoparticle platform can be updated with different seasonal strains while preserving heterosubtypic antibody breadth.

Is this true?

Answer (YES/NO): YES